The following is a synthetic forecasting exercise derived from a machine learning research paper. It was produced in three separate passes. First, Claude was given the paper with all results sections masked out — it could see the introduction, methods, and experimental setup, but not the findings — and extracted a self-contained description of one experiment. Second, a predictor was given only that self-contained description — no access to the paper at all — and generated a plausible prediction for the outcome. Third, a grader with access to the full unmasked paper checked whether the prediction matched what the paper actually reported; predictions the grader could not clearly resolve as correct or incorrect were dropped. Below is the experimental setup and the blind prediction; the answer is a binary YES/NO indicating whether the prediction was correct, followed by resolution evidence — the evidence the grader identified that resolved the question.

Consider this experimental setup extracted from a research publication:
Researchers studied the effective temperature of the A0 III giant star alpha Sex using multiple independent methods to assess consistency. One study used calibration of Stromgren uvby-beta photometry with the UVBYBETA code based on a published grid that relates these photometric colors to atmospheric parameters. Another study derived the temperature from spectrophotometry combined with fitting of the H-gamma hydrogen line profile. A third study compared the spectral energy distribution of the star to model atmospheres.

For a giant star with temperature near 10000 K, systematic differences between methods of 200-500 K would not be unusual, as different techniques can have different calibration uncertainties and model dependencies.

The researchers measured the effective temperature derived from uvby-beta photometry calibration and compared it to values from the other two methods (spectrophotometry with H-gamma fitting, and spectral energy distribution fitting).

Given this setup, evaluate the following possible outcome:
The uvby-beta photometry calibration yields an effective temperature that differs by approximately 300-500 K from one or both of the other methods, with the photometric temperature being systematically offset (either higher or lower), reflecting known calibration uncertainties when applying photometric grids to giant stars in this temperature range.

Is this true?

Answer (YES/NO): NO